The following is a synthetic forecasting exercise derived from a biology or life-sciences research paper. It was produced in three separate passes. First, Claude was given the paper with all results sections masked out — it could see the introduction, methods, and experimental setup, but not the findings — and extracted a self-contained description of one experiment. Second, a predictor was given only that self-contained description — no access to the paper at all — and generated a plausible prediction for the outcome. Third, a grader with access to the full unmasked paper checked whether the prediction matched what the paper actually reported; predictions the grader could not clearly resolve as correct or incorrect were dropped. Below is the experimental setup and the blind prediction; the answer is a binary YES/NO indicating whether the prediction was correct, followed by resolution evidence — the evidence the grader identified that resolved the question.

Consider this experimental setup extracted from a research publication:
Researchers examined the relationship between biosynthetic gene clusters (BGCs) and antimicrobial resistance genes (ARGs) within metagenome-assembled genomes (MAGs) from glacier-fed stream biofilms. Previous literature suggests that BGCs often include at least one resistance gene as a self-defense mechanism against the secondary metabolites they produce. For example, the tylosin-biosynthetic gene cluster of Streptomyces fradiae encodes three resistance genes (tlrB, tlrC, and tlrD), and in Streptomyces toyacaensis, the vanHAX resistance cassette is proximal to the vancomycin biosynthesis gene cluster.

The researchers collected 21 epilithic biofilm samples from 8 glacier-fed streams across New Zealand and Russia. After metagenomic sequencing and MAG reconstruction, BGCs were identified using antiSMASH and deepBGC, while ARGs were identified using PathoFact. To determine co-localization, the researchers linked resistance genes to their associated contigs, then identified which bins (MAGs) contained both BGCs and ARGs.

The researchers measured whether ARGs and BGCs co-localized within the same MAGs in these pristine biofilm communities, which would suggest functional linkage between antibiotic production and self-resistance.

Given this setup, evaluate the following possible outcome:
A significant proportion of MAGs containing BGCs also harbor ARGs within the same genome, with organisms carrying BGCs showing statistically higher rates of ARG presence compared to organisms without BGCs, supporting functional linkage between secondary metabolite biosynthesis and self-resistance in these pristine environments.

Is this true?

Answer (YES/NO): NO